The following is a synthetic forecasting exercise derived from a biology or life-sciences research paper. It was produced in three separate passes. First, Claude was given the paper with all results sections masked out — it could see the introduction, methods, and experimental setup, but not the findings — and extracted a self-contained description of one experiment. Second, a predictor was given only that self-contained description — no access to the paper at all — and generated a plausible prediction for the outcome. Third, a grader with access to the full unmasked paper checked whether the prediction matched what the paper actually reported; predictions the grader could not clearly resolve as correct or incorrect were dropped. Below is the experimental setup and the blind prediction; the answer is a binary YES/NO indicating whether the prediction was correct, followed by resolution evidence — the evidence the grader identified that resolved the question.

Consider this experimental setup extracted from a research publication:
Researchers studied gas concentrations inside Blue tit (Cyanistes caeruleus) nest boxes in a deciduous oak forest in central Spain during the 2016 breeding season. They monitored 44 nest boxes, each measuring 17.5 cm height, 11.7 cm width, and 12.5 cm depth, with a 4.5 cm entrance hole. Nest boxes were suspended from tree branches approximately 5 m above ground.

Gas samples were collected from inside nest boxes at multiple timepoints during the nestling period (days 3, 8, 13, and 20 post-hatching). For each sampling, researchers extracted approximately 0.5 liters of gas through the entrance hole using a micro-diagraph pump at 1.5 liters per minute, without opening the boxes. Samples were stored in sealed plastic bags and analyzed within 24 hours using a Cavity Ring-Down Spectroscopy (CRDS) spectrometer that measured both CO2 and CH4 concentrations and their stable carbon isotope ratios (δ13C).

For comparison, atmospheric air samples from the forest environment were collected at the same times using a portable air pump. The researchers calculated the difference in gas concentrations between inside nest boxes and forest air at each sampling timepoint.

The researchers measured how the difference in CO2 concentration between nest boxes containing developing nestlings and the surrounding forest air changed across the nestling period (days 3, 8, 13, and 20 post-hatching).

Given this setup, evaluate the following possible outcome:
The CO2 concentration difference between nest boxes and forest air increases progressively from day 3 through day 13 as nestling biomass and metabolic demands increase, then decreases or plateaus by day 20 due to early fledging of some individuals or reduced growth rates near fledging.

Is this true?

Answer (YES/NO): NO